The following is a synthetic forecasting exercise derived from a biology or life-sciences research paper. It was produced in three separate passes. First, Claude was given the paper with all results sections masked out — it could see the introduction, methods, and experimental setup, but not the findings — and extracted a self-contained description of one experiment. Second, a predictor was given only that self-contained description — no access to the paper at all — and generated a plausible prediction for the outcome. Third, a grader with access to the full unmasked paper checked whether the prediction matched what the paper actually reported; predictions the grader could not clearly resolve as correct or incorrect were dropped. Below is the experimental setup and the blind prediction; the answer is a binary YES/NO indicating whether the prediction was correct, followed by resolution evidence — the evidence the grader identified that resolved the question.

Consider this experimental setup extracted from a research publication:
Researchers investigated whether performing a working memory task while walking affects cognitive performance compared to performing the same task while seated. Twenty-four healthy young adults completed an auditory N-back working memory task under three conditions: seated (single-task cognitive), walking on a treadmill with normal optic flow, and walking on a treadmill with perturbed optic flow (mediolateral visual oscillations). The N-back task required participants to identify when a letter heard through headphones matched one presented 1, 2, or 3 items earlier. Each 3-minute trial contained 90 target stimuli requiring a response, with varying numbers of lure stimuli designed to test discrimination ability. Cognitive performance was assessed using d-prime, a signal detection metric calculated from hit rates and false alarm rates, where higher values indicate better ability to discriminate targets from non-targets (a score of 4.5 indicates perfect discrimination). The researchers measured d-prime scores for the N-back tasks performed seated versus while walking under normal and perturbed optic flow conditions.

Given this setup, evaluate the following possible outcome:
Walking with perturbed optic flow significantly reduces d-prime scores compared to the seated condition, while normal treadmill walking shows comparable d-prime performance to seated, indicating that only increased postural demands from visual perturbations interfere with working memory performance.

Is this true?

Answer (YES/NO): NO